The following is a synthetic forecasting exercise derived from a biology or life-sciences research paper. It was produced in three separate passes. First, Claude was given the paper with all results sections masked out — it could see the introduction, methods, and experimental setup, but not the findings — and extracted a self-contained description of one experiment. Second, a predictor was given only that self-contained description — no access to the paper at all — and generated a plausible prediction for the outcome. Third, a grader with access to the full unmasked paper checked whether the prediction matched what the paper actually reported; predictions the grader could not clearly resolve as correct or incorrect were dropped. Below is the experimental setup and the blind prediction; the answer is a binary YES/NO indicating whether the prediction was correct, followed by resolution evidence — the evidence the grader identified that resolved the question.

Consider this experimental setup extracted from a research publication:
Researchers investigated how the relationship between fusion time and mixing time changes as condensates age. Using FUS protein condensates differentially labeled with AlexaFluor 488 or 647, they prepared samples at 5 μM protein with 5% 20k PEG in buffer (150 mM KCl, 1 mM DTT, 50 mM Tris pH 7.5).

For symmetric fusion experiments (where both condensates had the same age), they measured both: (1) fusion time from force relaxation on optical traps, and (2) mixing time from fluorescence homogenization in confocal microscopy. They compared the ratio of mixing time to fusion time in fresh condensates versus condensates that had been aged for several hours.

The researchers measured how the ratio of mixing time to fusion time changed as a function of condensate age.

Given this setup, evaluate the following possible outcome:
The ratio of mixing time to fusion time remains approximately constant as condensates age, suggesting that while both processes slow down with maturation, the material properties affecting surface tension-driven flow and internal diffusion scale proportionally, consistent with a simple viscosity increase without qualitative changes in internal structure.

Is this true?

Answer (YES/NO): NO